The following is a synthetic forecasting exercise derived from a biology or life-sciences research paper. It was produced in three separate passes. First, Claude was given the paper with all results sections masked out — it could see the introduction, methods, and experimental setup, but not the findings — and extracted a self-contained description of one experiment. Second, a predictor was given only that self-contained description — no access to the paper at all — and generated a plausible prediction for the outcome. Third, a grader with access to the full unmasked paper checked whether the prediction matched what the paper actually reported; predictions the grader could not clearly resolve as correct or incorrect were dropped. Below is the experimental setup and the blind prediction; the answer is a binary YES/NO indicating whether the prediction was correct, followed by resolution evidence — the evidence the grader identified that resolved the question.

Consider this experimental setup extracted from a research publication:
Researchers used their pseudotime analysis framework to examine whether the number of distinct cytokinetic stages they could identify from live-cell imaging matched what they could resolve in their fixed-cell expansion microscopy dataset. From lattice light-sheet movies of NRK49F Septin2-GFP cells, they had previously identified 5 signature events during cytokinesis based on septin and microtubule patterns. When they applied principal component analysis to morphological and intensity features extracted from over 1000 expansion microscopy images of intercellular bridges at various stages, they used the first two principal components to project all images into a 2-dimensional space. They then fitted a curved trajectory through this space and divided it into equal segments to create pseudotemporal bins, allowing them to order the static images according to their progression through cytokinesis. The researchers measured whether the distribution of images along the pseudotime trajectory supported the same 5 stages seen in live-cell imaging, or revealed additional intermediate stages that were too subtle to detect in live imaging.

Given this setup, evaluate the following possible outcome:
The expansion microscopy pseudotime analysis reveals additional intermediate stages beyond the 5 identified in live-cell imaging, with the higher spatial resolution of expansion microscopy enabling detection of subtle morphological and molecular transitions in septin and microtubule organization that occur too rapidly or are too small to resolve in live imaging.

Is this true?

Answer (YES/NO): YES